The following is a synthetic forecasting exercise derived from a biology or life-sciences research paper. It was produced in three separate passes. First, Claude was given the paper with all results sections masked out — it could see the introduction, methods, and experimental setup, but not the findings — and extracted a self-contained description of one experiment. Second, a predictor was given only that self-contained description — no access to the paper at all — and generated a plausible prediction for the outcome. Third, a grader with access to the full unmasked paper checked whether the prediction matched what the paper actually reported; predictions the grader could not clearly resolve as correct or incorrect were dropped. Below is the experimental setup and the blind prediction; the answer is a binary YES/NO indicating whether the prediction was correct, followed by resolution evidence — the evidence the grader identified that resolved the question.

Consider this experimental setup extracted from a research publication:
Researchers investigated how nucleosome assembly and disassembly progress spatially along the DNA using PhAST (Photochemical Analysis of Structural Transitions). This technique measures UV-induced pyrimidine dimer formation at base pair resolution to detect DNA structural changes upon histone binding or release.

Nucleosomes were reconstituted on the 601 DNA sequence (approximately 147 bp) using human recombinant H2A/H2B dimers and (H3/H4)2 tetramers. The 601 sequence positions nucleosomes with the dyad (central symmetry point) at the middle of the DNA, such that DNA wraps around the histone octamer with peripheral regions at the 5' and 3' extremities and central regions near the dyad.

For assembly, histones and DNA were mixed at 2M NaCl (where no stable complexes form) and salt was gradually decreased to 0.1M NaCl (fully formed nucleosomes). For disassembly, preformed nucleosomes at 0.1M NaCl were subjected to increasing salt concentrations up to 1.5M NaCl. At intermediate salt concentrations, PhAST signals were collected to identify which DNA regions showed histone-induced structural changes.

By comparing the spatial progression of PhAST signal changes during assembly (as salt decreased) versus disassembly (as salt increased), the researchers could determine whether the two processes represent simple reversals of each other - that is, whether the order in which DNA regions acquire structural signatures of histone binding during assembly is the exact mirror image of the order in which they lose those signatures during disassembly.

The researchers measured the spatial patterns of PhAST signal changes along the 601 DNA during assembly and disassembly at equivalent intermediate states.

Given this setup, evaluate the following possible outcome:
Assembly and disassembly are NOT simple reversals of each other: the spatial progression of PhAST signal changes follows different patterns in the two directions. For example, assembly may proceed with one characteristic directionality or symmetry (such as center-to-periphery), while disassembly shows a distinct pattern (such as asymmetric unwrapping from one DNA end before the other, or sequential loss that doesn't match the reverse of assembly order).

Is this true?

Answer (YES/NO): YES